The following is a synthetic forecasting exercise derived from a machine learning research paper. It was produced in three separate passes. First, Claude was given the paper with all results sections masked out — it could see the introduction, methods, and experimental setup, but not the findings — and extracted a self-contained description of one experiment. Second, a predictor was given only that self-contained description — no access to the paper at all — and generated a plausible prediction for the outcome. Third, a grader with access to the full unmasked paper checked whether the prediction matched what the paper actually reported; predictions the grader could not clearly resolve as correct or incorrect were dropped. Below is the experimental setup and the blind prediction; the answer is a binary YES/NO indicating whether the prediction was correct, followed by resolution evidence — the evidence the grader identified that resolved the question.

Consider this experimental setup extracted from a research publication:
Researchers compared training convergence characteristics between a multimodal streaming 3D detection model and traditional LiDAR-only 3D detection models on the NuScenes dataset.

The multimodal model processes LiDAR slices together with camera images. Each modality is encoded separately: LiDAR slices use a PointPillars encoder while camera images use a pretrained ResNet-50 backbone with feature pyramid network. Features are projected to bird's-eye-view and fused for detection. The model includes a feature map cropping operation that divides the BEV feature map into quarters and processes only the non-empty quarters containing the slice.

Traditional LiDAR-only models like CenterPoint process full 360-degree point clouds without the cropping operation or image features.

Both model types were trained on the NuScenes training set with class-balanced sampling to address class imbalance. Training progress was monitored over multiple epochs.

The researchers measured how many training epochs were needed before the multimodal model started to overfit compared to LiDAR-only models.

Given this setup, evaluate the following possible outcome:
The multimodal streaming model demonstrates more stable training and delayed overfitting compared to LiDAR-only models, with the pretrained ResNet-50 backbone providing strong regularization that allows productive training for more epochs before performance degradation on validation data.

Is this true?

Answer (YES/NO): NO